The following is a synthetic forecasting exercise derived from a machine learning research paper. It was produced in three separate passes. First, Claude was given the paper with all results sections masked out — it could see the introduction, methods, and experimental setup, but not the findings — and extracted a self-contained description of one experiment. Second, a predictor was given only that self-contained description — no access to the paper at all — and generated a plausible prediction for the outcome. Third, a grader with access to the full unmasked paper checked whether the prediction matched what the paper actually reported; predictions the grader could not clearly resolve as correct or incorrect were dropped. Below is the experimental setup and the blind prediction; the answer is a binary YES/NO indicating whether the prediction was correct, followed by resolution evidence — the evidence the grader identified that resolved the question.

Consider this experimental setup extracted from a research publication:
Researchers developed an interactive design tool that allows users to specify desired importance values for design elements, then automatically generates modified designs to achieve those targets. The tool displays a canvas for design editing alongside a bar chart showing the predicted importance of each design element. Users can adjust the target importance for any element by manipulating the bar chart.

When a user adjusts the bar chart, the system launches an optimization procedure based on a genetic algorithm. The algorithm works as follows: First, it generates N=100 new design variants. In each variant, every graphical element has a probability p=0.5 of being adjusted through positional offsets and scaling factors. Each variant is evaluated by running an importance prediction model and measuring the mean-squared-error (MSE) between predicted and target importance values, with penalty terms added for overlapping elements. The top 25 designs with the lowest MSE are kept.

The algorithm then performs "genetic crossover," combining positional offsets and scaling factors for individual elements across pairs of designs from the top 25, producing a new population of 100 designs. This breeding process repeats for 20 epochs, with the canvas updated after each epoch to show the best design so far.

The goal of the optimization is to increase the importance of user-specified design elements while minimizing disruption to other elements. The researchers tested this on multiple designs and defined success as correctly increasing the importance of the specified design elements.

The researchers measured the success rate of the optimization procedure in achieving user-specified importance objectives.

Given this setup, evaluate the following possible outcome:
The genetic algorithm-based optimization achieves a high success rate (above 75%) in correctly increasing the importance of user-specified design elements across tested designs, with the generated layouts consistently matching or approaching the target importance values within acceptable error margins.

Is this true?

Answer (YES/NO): YES